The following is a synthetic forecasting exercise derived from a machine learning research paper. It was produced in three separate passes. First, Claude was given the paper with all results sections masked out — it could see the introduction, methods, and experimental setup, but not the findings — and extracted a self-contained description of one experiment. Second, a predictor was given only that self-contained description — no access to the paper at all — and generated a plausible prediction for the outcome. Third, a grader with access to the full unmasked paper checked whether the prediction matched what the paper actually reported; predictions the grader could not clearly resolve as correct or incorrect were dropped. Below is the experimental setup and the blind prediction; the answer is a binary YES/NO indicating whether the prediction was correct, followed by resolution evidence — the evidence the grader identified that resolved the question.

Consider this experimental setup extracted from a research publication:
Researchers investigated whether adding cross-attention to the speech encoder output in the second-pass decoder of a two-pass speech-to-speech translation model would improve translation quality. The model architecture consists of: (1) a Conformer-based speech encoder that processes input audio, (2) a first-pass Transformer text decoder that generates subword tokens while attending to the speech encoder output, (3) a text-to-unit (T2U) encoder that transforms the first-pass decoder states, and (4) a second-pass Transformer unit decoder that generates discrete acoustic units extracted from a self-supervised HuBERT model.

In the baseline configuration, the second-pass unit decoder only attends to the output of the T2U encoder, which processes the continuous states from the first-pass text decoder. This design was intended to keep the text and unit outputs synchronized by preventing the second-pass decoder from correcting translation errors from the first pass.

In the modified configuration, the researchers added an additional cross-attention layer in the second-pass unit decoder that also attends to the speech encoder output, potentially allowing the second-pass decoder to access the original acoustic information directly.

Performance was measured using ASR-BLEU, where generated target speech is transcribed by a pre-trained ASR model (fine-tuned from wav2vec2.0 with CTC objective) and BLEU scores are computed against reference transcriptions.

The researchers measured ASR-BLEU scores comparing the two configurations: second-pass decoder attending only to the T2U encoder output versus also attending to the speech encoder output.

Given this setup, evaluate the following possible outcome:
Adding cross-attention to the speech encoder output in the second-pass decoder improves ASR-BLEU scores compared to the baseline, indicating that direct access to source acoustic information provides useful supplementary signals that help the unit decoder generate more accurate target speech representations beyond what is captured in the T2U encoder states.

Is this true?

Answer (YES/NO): NO